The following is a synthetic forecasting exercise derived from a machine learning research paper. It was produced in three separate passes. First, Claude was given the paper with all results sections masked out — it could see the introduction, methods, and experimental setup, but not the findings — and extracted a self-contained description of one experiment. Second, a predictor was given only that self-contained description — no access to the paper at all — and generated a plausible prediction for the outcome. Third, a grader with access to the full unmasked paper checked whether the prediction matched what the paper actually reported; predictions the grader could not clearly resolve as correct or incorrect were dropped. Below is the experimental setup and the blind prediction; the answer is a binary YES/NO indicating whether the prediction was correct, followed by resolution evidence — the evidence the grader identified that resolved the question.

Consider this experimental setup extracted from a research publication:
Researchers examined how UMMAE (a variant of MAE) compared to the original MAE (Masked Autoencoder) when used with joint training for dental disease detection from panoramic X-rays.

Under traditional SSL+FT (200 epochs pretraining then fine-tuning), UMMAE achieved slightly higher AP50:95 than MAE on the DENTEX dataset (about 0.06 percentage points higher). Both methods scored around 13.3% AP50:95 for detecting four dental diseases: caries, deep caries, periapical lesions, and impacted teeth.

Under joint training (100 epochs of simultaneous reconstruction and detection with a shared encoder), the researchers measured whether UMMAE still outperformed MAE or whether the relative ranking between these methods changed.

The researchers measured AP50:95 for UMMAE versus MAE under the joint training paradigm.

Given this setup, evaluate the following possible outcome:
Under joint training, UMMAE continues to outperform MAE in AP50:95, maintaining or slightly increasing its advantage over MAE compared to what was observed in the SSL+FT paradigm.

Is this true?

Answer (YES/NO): NO